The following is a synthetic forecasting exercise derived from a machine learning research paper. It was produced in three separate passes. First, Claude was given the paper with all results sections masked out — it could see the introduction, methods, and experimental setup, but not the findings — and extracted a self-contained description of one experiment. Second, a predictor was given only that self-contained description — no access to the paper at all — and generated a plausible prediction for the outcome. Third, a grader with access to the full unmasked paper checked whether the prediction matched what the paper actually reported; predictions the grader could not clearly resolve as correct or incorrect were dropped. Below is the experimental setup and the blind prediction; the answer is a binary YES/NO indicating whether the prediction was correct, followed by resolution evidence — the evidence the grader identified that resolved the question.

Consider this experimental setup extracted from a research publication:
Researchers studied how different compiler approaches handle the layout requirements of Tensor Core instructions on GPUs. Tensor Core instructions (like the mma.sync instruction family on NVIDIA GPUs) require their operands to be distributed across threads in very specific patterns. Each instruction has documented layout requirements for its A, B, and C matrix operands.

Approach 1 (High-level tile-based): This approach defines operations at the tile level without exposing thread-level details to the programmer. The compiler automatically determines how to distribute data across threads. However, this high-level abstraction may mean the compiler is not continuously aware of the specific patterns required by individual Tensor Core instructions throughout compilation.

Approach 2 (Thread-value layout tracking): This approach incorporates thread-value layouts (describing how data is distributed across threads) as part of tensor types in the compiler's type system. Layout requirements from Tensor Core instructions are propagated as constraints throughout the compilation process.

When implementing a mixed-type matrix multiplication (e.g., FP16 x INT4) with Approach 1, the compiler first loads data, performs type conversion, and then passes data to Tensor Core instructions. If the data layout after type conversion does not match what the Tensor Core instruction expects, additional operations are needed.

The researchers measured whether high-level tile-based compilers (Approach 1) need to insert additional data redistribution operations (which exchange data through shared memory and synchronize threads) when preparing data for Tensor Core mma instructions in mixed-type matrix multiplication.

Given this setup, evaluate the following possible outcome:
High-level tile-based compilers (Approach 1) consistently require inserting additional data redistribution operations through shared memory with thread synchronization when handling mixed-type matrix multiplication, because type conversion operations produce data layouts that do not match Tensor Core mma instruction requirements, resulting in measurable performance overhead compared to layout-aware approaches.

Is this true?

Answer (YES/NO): YES